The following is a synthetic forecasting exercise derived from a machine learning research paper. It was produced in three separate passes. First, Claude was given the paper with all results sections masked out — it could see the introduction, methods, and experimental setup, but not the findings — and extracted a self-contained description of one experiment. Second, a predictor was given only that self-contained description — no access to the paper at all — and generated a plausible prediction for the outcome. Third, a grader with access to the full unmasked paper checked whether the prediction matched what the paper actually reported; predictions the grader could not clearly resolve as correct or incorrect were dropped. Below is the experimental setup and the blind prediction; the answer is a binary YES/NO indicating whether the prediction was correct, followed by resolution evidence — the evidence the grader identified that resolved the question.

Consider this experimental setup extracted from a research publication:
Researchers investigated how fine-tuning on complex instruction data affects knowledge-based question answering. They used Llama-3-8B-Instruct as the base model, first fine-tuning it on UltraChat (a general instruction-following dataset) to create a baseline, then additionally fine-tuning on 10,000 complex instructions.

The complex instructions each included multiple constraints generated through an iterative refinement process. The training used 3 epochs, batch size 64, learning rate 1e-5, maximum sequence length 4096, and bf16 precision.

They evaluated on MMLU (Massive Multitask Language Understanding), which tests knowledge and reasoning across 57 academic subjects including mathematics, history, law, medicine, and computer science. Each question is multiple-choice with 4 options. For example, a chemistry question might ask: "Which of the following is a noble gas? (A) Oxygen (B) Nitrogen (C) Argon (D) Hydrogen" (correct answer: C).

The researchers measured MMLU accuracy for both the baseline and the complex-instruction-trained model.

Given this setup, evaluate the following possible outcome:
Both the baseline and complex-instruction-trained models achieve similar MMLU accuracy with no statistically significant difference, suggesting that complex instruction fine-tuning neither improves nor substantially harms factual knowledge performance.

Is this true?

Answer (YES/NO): NO